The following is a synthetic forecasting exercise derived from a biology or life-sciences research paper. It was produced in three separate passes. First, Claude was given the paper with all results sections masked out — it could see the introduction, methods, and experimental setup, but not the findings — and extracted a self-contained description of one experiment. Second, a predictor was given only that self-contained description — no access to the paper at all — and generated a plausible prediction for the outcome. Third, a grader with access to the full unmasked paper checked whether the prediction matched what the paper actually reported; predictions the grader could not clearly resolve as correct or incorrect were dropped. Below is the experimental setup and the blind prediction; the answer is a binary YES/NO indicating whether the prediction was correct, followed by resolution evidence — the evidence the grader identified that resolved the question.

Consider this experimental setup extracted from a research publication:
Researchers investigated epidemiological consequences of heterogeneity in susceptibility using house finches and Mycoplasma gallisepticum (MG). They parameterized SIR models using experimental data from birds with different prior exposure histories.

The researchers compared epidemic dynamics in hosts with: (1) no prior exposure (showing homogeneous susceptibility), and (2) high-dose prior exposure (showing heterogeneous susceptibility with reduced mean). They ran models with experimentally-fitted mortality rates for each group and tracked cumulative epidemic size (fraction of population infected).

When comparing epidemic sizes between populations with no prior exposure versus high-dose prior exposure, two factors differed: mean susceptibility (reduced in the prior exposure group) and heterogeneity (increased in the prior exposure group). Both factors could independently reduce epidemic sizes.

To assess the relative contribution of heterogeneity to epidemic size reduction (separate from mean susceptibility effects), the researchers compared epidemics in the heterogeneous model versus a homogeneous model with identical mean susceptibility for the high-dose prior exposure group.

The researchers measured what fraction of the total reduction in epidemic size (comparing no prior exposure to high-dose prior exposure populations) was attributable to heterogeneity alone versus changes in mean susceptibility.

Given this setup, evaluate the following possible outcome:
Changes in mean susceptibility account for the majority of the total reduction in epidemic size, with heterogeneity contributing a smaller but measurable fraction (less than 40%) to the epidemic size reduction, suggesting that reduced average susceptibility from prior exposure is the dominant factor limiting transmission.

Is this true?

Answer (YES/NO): NO